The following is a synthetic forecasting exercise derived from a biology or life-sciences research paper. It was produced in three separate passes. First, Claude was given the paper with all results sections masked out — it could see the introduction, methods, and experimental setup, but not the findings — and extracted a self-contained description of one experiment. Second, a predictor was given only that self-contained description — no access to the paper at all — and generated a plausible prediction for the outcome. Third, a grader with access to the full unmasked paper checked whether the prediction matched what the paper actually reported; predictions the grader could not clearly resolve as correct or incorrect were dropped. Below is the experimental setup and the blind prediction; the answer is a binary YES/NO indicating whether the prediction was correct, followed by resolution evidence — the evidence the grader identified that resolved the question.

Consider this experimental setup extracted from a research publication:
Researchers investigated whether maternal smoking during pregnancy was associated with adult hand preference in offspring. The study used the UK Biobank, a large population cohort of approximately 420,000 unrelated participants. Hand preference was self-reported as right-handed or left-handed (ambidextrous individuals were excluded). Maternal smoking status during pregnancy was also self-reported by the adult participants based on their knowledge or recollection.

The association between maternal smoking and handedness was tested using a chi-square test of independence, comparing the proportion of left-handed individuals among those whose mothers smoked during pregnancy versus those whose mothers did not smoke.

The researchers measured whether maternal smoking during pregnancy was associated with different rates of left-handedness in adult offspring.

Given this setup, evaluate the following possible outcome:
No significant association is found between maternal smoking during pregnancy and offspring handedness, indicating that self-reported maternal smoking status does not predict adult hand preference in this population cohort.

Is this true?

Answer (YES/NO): YES